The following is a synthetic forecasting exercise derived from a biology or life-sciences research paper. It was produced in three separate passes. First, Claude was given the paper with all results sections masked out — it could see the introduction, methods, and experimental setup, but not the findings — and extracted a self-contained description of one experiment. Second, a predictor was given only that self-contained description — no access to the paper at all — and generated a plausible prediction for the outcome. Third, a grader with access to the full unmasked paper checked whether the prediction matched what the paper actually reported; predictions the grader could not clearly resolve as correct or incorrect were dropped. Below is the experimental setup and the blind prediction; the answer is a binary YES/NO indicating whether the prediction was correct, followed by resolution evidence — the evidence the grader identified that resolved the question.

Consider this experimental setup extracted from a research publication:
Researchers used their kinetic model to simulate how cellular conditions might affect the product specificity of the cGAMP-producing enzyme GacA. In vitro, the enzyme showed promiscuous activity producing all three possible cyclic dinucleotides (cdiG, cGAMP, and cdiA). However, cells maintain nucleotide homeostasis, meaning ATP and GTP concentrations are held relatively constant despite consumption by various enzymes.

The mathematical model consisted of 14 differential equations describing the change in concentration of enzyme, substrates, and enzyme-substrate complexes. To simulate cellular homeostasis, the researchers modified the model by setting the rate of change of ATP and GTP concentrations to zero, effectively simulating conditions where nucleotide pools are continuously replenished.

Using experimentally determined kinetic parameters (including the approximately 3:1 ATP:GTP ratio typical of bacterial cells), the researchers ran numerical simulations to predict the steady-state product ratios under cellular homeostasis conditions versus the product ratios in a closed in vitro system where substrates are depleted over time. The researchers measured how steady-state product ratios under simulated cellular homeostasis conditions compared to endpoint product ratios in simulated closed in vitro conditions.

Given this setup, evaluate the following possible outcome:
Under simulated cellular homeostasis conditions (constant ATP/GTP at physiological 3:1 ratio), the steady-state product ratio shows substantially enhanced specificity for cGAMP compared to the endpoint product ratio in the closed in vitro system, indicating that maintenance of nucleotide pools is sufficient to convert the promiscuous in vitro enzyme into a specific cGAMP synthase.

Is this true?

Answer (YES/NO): YES